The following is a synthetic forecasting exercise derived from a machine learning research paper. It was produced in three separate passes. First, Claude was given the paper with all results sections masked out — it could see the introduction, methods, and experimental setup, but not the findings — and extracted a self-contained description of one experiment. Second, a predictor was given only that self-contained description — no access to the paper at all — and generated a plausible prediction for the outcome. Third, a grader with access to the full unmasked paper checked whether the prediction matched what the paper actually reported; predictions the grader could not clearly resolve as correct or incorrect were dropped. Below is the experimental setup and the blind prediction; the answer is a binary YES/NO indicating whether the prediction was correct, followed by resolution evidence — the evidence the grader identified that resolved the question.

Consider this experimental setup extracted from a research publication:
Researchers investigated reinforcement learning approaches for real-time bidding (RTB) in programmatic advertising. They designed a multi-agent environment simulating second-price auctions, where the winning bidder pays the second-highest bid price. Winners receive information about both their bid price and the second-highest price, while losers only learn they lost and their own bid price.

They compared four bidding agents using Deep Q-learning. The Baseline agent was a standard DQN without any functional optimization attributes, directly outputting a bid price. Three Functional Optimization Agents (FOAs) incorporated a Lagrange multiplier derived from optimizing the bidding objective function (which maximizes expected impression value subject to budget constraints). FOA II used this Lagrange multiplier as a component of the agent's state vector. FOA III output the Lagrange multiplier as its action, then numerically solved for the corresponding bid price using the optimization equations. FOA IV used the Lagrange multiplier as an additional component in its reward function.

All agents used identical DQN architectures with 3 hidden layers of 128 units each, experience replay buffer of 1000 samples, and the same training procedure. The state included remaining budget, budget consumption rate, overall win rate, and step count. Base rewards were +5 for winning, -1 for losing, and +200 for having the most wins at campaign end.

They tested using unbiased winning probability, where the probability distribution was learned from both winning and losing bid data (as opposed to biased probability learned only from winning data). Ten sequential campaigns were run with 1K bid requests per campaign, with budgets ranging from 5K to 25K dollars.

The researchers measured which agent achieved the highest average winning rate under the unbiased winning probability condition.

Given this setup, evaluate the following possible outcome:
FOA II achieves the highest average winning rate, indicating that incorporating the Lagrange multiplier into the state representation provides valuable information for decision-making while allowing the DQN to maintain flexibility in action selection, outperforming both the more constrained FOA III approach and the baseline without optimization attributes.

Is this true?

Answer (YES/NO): NO